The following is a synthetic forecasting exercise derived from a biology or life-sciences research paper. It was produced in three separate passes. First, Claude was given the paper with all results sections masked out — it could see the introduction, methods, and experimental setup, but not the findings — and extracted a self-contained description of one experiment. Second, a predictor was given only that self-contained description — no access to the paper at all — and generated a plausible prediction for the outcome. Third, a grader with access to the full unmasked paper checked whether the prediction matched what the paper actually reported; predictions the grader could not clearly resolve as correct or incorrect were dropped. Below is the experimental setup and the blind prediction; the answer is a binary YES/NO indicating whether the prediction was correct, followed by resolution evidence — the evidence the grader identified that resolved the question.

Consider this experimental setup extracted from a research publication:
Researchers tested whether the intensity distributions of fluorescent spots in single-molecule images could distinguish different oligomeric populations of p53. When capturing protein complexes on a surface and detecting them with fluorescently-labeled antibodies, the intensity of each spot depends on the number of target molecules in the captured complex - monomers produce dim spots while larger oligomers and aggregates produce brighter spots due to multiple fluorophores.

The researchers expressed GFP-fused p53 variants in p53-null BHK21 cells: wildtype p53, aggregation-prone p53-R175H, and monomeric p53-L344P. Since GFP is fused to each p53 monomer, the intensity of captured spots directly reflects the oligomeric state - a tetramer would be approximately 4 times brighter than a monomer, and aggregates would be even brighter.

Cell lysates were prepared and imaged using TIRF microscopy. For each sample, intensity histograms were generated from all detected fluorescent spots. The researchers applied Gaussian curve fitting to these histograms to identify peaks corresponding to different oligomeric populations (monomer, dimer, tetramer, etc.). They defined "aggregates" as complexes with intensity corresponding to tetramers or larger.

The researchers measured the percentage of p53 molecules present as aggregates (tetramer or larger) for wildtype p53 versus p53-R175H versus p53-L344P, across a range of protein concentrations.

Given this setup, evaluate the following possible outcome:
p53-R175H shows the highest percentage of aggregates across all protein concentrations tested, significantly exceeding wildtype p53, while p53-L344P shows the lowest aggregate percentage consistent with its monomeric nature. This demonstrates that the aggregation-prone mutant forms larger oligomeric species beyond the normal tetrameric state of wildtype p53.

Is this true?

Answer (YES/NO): YES